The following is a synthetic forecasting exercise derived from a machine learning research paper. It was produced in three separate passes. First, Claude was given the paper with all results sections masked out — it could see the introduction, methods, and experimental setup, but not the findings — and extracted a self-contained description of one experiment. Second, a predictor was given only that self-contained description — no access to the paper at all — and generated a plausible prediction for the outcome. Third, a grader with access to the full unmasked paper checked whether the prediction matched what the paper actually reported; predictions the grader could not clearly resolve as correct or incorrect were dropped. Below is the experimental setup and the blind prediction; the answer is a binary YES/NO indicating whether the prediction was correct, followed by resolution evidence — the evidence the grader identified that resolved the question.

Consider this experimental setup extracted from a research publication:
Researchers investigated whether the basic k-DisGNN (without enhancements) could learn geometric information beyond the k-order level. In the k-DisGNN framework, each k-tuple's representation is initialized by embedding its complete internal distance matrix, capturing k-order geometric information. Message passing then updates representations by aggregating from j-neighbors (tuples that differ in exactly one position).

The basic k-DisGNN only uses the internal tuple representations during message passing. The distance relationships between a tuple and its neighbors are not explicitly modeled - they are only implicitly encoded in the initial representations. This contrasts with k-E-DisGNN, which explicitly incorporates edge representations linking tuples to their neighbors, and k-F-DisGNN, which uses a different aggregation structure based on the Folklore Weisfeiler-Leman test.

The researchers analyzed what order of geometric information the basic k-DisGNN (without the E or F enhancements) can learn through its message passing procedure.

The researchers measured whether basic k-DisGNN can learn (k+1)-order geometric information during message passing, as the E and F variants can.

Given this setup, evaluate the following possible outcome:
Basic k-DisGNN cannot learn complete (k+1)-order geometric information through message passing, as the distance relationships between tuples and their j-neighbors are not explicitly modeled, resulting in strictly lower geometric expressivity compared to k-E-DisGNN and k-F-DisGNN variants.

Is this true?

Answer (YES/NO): YES